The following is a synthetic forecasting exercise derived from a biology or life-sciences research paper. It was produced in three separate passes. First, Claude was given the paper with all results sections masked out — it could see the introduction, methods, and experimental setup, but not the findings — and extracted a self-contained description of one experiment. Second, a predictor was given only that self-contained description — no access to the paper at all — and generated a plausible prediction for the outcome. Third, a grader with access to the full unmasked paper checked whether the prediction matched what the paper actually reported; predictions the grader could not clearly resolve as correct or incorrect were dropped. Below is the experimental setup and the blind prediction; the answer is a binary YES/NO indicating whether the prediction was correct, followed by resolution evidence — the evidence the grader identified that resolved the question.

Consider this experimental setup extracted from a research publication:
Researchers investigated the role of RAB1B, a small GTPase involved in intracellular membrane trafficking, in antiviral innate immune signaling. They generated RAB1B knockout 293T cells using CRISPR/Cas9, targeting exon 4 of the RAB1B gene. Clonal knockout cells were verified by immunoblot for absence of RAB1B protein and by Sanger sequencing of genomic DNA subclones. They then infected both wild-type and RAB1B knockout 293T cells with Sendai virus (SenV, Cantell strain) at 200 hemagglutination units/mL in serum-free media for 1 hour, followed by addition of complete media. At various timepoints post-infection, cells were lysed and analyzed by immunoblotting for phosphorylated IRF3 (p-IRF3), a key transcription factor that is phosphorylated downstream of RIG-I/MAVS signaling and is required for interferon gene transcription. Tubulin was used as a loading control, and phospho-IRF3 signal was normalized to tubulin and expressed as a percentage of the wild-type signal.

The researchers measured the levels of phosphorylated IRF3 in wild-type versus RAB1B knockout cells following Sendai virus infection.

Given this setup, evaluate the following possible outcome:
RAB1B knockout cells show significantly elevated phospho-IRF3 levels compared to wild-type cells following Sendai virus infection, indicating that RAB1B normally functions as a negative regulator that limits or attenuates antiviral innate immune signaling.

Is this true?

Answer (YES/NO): NO